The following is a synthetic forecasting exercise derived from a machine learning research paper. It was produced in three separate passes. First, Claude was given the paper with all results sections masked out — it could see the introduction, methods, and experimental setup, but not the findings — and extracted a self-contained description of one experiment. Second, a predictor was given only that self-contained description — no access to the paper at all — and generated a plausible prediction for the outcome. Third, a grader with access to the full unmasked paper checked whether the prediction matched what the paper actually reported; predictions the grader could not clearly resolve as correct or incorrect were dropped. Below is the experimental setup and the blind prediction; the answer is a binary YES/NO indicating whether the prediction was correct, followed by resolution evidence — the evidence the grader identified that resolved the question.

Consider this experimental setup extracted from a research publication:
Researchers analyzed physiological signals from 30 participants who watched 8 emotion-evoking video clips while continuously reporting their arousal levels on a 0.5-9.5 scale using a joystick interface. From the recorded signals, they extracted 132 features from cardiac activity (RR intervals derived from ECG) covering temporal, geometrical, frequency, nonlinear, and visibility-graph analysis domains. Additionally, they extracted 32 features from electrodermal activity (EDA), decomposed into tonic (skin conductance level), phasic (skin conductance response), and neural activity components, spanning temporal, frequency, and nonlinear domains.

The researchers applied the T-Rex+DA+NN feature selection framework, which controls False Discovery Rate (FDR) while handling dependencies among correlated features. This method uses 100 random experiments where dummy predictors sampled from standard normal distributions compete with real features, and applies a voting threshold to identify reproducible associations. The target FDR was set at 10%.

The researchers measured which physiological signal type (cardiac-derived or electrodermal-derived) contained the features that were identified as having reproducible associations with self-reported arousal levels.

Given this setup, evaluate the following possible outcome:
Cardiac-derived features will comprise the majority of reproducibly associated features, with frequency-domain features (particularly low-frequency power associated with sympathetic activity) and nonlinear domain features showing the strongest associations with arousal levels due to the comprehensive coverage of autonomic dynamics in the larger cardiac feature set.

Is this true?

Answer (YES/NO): NO